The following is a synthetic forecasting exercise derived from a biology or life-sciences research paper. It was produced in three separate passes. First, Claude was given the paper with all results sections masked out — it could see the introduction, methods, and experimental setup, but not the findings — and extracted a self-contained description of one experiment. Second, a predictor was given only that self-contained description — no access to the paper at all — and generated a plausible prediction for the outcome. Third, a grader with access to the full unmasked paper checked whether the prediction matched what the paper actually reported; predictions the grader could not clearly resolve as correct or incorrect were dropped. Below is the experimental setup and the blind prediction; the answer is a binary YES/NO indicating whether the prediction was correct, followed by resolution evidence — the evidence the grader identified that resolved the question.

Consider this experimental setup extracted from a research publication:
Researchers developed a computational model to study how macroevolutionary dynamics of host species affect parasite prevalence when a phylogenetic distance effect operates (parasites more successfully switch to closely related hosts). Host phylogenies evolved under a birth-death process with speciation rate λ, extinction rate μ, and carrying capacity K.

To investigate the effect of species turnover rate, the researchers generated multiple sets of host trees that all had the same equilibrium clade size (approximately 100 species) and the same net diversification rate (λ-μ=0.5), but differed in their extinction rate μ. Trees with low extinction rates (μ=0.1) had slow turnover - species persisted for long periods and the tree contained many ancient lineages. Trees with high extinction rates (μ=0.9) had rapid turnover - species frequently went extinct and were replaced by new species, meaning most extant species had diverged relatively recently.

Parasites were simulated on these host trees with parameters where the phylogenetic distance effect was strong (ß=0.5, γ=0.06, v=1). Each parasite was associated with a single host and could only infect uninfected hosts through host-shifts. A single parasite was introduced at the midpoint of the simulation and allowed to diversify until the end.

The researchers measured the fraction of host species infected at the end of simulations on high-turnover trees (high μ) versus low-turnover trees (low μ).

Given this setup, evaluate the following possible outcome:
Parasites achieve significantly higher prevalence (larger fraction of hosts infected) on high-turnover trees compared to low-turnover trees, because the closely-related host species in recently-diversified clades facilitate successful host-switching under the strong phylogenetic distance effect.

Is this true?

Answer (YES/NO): YES